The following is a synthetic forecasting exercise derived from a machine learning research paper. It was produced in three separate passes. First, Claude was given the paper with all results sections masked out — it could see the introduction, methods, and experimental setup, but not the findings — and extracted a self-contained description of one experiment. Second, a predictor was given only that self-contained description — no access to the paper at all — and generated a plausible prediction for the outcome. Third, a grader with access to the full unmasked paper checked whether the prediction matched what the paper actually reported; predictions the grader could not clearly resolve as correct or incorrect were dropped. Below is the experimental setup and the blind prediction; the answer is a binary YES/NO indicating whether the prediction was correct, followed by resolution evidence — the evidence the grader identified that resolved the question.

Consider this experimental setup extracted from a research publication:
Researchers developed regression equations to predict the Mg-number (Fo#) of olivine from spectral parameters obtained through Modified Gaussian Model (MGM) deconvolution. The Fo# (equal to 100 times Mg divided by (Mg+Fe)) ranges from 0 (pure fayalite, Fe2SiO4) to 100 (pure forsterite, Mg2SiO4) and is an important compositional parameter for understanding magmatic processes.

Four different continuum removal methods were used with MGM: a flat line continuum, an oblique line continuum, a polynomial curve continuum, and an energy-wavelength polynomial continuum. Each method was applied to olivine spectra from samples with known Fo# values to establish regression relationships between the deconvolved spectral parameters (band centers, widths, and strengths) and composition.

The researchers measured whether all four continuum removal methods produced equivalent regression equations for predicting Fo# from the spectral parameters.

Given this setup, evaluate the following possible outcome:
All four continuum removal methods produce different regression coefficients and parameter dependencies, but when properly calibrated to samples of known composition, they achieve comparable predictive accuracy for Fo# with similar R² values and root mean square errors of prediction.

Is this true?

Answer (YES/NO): NO